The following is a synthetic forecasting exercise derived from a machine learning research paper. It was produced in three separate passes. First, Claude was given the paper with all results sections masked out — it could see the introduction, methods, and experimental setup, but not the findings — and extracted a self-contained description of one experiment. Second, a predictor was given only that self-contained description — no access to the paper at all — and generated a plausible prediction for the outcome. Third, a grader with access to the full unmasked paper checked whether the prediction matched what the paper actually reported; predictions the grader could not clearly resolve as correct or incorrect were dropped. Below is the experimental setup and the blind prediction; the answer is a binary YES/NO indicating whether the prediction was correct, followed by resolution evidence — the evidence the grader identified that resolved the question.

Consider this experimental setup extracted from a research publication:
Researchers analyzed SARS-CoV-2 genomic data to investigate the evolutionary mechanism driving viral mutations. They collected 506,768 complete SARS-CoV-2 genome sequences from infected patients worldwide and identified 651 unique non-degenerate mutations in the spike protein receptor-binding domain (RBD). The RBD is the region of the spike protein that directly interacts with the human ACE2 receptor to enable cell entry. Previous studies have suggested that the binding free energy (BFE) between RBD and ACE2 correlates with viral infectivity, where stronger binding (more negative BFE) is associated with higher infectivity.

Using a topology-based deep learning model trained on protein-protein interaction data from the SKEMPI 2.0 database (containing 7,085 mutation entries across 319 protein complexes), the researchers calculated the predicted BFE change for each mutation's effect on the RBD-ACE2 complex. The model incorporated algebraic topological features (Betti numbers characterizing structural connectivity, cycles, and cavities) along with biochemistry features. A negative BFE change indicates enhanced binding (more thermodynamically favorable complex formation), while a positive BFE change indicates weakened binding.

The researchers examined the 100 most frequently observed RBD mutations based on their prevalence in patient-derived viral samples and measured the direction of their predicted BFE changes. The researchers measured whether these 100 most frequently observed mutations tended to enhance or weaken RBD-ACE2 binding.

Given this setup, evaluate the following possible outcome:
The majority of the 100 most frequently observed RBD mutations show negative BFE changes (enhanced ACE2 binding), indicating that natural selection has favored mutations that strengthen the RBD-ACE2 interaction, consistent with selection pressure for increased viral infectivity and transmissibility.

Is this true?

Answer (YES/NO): YES